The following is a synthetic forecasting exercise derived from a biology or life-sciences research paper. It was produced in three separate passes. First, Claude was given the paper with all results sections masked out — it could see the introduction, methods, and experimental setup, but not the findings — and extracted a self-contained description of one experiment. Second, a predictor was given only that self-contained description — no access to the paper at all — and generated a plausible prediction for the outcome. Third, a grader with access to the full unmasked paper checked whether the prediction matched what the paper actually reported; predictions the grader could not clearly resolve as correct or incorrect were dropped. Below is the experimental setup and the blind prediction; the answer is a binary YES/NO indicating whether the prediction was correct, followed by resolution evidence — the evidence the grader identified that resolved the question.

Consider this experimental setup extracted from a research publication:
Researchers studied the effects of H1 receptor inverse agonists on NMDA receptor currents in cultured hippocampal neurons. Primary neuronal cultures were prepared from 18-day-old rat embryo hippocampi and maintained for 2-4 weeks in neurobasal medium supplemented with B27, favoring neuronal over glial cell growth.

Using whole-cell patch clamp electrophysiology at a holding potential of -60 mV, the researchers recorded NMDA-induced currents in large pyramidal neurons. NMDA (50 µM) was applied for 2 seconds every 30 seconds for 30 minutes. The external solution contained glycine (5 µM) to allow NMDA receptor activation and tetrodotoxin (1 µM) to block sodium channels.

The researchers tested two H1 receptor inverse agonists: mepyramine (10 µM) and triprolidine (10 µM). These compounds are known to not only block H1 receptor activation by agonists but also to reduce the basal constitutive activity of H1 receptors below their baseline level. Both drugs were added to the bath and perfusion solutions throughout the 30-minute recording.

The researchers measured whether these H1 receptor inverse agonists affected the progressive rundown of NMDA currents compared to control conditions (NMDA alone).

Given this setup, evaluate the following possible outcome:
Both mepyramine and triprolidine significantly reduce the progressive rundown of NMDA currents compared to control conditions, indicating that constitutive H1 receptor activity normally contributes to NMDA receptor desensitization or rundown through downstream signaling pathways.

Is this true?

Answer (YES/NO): NO